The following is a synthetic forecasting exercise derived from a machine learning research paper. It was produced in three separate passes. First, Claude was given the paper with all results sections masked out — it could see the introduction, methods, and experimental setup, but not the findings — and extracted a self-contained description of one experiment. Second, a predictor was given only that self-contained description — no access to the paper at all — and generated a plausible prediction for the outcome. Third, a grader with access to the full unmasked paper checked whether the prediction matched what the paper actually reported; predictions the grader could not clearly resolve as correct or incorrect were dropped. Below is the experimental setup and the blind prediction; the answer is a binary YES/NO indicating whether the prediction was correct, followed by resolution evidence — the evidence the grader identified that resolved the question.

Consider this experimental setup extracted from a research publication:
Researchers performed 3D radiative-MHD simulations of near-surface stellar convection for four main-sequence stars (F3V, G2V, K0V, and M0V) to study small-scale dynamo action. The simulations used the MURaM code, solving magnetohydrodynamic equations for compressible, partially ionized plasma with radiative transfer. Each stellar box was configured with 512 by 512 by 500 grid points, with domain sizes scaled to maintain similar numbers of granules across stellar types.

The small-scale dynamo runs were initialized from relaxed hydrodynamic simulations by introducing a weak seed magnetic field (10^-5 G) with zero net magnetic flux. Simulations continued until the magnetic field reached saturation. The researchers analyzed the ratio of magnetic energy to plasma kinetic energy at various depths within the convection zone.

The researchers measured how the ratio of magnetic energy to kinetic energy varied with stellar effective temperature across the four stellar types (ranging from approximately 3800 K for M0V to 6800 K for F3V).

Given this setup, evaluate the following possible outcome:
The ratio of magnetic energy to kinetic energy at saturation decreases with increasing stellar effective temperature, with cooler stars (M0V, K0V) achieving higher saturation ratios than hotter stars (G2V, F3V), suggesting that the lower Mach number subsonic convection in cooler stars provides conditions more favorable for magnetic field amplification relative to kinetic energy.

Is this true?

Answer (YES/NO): NO